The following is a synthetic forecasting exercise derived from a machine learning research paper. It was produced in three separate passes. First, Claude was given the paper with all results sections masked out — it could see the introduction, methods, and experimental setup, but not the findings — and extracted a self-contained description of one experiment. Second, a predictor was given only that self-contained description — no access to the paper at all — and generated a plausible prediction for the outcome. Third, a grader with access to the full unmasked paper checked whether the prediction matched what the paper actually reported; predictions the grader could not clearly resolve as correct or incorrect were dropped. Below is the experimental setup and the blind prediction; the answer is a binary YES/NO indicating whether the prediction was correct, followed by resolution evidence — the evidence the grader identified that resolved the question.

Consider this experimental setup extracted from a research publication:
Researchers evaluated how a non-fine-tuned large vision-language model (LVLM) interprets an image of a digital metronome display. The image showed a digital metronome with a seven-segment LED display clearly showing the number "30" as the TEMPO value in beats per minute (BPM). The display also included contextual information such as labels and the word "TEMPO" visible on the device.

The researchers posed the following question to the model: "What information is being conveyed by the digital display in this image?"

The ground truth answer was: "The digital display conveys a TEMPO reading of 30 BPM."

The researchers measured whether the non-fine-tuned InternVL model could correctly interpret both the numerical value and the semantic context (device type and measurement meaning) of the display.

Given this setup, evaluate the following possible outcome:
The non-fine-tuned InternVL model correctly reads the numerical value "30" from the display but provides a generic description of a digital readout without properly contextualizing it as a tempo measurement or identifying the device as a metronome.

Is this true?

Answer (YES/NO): YES